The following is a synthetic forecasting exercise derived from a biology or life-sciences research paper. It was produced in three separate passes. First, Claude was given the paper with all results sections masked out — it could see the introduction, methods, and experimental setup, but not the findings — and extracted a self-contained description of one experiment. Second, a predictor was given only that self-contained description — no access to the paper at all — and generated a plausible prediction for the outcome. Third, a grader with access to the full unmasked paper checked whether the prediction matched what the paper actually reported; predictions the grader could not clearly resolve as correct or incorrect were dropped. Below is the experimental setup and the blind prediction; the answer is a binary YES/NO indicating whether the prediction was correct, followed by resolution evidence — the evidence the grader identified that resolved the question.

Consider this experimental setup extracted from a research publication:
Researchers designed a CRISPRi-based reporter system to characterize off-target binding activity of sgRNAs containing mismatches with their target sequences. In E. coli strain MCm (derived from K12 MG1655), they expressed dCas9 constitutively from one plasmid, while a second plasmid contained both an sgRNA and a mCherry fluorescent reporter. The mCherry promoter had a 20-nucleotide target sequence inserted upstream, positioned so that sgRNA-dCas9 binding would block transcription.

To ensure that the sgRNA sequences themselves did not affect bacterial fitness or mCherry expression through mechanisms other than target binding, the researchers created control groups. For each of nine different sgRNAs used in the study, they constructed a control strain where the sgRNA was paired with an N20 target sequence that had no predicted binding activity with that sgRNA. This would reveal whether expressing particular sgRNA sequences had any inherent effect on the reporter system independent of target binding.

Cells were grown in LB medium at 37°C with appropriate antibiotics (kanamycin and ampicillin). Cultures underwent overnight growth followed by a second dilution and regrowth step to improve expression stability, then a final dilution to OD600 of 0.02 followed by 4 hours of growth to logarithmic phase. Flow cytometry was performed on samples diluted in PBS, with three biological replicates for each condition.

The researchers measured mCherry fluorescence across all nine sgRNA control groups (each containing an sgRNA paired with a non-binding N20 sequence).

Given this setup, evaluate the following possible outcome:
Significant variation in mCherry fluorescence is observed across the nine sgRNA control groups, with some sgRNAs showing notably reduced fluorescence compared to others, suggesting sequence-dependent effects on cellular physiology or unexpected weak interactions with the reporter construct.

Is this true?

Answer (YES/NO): NO